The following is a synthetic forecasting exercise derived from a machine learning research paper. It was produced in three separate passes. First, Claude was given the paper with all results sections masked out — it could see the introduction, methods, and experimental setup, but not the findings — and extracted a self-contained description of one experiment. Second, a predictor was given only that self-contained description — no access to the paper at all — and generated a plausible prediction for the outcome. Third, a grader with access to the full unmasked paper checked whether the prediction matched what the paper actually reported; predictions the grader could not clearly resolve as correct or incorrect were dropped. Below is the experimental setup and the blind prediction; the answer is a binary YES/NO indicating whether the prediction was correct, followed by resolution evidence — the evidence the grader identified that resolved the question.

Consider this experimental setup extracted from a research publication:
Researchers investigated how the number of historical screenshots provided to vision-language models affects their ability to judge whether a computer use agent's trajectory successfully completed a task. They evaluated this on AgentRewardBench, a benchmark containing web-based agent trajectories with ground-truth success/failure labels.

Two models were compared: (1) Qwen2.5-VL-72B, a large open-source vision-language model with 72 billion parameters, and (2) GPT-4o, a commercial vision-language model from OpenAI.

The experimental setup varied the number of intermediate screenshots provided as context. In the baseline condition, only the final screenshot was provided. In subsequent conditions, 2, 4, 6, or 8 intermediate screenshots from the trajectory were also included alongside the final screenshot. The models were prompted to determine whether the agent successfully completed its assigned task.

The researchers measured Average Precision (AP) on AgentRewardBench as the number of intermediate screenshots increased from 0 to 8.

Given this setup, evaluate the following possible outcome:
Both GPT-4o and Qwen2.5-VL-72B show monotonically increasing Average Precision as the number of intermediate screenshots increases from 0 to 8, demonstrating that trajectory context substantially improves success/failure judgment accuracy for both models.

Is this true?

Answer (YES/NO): NO